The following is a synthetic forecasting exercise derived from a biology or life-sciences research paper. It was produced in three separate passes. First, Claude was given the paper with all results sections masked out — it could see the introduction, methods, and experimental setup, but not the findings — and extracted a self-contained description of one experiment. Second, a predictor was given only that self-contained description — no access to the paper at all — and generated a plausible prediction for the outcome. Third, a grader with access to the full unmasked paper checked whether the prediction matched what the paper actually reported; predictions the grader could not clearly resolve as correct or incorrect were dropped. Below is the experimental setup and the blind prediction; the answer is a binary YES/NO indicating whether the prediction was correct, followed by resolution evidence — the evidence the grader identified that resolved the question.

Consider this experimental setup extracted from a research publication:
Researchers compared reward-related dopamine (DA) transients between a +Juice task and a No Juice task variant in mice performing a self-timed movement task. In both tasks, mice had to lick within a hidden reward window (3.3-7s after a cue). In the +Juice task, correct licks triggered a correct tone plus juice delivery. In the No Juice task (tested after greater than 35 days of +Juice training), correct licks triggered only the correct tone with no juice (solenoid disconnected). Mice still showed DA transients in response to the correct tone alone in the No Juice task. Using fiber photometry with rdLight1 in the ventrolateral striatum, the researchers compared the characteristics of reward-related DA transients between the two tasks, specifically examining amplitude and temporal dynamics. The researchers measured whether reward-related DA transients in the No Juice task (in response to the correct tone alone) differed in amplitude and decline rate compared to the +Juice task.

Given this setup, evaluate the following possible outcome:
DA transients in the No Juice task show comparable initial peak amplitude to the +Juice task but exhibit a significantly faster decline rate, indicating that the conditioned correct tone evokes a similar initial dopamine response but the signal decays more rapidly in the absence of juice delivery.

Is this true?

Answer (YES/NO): NO